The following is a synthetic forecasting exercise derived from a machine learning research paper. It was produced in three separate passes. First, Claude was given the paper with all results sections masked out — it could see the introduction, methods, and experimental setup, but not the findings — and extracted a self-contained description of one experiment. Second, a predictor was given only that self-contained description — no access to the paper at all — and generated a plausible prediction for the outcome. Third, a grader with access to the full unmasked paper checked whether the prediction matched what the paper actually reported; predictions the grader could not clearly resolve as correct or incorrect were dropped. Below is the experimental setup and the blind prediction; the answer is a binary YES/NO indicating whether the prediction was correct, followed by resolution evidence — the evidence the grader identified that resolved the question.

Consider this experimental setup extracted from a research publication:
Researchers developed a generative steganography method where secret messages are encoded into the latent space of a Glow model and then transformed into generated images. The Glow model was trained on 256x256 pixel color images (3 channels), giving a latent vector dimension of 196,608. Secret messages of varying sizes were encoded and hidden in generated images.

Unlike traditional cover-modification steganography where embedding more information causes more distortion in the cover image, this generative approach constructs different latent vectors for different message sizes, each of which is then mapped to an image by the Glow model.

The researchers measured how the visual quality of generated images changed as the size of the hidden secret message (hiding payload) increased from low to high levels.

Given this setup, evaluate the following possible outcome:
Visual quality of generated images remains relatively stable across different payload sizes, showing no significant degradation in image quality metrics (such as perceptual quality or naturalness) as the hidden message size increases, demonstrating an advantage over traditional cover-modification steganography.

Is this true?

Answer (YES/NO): YES